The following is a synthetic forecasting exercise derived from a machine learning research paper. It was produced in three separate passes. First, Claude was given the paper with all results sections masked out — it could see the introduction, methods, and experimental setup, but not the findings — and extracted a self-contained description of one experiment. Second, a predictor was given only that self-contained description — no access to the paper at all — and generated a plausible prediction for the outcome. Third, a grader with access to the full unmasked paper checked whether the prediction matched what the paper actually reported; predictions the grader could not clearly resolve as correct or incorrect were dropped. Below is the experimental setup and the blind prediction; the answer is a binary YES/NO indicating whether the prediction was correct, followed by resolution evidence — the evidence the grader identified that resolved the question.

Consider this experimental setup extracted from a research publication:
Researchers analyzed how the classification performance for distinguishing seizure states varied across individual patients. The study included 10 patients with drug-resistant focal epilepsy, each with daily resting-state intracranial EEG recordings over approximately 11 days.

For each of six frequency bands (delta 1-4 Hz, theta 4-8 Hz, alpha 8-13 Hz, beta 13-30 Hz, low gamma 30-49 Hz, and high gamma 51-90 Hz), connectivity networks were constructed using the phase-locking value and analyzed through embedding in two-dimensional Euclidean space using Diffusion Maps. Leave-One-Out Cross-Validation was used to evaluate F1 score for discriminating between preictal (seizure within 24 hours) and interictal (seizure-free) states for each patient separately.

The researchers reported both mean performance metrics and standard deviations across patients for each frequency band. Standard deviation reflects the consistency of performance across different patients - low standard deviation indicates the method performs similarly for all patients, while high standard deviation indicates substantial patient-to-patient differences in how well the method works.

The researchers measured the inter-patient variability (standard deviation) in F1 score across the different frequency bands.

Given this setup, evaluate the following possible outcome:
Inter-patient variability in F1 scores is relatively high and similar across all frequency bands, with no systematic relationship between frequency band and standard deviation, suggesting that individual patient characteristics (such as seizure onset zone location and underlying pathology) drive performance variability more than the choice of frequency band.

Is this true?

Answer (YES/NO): YES